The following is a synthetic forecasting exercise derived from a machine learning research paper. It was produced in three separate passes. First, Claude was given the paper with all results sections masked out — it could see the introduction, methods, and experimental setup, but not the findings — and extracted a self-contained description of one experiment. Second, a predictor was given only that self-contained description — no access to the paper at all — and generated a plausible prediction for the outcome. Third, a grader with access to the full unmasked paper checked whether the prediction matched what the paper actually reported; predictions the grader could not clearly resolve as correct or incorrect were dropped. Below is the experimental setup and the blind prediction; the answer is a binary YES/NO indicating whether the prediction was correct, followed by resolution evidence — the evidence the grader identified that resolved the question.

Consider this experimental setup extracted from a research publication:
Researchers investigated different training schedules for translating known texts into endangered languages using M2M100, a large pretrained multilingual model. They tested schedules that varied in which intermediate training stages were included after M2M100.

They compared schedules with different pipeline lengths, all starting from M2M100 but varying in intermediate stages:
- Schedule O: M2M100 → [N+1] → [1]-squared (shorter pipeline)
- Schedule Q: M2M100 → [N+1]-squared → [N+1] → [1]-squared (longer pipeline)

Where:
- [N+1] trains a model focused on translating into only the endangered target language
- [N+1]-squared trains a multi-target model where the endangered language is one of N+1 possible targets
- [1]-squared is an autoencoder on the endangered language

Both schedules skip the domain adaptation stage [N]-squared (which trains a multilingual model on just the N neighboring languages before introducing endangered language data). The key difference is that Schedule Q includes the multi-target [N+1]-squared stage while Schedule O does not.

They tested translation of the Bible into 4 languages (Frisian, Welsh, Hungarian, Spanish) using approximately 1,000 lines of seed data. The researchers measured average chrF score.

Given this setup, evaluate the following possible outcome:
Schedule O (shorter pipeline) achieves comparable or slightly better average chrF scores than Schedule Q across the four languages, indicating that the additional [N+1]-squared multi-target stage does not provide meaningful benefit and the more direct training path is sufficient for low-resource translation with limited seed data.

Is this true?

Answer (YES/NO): NO